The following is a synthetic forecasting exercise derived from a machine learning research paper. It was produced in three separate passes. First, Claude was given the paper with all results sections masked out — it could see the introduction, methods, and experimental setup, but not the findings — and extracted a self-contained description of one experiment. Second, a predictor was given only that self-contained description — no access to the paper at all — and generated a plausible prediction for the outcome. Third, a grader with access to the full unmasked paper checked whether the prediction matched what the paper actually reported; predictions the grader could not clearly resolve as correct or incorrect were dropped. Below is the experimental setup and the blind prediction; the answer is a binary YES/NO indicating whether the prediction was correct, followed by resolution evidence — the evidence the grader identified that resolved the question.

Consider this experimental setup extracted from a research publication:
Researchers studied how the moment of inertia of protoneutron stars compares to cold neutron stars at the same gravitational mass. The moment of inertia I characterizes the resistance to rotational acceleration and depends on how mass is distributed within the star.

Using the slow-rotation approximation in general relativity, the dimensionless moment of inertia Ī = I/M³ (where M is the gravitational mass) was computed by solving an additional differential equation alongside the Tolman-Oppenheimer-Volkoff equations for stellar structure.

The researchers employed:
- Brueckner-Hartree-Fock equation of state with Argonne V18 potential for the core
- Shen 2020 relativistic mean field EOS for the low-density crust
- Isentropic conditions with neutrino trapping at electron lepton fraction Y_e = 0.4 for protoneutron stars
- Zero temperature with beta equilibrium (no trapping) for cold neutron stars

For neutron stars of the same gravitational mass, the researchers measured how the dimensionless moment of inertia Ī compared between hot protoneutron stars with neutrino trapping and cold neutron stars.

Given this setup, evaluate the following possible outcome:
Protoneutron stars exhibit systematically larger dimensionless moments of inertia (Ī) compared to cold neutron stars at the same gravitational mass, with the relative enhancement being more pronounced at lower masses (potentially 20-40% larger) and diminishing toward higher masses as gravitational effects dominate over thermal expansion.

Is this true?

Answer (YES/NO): NO